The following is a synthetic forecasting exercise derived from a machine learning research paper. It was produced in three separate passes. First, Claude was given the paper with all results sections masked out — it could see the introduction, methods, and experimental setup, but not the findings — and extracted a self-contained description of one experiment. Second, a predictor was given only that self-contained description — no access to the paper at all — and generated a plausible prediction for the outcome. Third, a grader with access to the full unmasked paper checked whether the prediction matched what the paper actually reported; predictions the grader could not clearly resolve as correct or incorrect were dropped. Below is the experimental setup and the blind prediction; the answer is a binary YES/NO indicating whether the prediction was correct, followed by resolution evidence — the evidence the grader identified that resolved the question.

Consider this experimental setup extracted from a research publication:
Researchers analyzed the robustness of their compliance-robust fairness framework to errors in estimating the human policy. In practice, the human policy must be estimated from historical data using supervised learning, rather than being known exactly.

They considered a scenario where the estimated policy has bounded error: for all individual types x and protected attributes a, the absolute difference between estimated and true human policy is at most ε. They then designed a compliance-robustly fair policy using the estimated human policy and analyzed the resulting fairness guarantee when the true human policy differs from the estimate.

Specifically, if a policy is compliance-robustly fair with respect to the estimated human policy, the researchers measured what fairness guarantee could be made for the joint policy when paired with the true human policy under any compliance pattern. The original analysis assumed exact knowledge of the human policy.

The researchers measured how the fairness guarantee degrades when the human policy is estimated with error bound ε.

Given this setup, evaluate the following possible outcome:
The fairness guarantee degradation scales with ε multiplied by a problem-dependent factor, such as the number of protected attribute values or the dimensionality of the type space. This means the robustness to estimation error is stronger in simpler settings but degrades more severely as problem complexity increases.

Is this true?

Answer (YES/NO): NO